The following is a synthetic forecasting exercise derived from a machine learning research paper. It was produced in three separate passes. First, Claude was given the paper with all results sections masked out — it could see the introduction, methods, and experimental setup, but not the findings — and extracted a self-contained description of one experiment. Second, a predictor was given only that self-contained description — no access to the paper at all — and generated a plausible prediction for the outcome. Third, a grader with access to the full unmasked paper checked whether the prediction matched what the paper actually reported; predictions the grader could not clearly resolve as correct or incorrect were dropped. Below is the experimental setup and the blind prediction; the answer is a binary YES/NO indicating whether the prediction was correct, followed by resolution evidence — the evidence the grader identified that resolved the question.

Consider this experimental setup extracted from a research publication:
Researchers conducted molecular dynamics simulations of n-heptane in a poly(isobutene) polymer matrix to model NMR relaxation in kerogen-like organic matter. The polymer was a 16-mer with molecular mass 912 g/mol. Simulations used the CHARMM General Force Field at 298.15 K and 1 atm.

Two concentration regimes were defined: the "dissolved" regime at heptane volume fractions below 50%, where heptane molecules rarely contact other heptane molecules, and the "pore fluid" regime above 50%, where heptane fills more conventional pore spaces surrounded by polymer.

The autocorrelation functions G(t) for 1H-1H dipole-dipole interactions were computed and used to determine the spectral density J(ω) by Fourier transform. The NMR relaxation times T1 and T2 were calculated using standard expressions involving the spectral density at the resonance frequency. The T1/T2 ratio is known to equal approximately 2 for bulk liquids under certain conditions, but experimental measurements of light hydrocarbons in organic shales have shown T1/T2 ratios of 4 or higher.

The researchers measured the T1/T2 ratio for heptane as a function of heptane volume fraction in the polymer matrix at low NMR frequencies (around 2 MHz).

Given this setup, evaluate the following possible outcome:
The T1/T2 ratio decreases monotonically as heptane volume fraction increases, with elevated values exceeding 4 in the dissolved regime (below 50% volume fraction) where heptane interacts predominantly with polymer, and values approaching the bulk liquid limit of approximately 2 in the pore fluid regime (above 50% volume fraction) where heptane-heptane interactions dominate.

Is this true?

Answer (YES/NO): NO